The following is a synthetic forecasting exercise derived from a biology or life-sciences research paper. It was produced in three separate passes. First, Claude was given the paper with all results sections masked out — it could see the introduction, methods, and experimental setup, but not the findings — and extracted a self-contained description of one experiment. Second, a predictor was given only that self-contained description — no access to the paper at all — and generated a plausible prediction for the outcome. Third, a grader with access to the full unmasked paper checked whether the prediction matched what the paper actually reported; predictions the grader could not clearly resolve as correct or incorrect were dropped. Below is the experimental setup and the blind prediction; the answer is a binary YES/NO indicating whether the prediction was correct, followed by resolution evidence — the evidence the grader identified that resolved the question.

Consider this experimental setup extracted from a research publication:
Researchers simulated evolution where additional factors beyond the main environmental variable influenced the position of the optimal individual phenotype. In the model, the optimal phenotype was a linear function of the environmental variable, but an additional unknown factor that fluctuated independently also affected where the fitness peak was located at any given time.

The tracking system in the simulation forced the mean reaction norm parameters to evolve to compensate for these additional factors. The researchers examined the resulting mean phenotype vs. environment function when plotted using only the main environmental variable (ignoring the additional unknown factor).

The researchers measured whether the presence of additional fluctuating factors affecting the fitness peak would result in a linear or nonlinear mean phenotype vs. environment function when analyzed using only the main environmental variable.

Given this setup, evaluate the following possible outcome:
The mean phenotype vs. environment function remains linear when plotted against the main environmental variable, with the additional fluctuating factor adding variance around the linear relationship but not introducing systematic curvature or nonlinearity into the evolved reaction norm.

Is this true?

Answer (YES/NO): NO